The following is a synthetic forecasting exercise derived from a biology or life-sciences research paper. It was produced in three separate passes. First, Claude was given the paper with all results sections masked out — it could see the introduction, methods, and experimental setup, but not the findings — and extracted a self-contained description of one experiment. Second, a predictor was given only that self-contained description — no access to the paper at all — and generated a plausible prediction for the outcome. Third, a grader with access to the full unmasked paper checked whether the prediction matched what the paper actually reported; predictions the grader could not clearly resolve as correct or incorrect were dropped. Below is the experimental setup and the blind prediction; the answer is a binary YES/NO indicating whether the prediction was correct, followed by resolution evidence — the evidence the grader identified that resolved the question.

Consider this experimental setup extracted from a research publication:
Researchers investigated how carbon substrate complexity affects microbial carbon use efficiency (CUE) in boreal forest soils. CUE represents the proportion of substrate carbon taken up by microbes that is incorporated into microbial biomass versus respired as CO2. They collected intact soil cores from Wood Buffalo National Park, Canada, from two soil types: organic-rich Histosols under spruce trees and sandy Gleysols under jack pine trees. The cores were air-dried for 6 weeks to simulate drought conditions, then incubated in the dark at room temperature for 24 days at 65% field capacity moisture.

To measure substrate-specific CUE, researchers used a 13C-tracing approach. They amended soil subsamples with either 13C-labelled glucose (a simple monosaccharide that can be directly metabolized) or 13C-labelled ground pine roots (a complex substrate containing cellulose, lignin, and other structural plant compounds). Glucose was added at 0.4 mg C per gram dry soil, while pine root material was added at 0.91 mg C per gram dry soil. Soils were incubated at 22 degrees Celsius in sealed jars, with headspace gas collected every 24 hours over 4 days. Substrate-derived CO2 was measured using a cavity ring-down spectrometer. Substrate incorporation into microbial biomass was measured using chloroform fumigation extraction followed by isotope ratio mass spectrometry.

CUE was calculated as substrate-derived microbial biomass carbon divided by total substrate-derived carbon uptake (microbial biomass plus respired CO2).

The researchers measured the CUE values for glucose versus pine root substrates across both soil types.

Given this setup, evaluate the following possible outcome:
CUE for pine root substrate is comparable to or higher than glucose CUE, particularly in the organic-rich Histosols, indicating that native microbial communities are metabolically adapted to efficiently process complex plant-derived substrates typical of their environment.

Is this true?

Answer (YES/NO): NO